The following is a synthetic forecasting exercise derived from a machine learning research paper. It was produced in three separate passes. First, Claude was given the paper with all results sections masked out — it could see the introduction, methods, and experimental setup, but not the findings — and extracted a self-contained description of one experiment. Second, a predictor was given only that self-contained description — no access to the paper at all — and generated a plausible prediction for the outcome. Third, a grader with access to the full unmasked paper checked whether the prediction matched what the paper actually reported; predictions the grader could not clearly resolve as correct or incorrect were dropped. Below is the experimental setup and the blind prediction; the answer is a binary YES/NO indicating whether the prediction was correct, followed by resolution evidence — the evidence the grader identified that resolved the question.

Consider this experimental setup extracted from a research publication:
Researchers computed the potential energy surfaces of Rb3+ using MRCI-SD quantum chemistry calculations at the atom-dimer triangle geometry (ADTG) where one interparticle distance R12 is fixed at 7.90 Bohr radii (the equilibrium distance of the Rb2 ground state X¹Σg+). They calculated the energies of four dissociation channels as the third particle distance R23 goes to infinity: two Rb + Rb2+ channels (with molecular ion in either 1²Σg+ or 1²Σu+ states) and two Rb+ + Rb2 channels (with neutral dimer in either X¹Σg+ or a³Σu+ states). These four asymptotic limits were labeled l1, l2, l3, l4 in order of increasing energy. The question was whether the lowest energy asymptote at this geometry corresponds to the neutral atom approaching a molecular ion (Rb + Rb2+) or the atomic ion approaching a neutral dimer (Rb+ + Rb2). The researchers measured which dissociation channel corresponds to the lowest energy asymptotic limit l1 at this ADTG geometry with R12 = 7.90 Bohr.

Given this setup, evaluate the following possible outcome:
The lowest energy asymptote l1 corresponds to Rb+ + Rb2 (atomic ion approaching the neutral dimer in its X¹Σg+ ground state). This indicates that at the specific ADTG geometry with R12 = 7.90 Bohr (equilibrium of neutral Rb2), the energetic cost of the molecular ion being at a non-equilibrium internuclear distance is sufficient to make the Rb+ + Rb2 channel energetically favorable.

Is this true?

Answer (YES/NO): NO